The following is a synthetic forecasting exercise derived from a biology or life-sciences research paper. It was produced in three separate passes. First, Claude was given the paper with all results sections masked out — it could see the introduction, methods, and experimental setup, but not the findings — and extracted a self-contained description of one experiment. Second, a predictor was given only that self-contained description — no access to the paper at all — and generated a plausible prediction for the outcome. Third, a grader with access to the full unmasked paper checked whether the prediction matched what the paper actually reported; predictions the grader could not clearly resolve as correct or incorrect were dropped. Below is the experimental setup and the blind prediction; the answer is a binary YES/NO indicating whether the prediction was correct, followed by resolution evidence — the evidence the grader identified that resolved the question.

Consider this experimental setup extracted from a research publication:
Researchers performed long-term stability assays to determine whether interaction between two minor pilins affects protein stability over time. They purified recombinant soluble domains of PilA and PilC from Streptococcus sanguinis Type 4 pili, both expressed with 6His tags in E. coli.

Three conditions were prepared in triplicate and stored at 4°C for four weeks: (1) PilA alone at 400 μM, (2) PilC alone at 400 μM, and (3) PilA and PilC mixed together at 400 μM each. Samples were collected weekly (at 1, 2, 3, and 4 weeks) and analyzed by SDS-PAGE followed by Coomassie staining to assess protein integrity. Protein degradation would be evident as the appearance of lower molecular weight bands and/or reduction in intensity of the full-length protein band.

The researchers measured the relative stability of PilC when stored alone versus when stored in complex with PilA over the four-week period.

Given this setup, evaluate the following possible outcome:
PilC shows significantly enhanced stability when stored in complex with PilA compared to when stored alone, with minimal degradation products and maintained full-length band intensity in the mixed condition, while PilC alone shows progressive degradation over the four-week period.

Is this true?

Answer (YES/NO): YES